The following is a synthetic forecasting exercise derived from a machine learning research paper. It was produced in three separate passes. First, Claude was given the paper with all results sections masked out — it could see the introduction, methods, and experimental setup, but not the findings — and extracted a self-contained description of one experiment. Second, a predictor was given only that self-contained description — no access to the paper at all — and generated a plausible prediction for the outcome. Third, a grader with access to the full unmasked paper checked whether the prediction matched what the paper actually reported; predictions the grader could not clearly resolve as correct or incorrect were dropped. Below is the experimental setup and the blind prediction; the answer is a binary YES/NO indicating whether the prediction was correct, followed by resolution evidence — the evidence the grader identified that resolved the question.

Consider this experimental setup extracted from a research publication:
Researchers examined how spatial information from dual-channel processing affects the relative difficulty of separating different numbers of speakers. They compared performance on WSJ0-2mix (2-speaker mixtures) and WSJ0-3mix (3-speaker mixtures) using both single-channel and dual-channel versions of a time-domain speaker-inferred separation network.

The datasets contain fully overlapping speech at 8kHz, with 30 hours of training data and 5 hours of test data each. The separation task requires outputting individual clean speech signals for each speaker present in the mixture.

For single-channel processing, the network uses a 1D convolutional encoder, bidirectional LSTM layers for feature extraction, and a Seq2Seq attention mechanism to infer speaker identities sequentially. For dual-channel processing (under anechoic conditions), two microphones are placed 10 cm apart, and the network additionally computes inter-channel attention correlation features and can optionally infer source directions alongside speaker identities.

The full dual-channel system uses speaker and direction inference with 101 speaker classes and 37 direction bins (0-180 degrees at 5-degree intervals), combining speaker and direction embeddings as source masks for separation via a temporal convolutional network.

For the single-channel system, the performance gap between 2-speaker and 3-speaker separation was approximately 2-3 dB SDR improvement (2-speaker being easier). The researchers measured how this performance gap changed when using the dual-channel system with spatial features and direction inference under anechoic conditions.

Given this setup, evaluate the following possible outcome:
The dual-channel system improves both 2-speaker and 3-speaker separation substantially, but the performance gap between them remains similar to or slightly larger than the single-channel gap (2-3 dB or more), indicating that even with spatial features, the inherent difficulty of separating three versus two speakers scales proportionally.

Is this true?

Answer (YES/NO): NO